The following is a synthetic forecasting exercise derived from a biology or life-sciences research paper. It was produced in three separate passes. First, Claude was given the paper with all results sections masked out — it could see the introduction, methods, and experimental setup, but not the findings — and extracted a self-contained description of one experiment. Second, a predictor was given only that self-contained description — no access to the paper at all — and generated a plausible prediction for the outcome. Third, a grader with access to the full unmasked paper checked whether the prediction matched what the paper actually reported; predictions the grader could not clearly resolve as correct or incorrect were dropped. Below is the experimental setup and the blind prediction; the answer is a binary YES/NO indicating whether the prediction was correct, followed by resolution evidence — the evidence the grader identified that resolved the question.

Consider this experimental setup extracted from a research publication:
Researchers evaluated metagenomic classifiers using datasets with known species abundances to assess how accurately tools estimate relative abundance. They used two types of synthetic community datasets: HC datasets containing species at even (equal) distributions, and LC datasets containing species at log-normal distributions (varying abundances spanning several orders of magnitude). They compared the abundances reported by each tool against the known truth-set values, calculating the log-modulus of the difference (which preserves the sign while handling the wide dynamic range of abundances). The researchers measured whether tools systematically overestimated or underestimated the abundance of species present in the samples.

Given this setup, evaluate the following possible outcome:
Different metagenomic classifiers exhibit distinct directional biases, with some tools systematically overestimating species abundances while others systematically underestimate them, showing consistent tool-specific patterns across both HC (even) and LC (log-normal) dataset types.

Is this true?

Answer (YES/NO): NO